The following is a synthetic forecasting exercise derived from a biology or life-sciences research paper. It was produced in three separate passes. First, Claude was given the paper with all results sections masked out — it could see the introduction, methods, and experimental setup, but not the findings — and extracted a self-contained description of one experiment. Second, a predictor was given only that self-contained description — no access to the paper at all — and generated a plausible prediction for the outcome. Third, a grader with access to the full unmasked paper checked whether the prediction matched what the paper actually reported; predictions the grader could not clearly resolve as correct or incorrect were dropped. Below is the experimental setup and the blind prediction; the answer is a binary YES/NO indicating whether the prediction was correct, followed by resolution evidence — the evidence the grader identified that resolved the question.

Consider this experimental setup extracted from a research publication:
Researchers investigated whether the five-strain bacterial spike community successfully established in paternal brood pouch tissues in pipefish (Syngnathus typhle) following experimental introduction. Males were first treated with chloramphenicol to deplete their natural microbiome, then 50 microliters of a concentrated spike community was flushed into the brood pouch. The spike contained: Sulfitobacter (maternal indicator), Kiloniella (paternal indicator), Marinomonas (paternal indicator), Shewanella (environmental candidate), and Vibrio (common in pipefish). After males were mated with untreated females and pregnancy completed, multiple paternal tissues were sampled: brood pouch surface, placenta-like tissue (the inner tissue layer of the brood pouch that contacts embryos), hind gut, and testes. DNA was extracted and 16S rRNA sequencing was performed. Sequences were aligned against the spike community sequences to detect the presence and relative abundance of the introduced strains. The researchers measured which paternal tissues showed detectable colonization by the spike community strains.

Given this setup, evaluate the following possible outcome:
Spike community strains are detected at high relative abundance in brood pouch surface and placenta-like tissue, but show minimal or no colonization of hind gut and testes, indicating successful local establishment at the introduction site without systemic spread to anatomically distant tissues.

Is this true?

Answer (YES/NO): NO